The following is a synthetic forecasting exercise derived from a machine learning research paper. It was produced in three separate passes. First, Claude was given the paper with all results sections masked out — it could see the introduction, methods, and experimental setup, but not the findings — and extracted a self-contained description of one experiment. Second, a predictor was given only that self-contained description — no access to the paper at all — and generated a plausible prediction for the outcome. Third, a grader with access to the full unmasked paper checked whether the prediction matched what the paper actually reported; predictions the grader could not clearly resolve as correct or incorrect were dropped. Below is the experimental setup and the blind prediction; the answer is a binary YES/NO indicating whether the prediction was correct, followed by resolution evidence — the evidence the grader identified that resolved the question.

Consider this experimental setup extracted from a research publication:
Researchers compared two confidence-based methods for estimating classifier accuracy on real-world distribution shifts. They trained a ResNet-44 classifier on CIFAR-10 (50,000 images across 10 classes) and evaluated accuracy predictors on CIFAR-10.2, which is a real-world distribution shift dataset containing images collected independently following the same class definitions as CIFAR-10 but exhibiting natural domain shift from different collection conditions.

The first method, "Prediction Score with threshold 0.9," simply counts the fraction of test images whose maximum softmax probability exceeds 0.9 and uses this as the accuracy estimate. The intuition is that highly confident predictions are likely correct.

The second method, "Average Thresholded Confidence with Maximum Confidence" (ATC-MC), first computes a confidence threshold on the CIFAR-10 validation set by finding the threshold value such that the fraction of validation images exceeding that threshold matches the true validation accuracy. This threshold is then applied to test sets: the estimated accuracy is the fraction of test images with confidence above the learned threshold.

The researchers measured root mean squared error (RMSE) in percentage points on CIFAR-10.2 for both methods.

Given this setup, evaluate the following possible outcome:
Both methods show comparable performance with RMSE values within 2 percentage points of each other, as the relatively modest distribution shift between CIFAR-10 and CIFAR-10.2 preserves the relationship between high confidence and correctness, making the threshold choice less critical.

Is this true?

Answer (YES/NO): NO